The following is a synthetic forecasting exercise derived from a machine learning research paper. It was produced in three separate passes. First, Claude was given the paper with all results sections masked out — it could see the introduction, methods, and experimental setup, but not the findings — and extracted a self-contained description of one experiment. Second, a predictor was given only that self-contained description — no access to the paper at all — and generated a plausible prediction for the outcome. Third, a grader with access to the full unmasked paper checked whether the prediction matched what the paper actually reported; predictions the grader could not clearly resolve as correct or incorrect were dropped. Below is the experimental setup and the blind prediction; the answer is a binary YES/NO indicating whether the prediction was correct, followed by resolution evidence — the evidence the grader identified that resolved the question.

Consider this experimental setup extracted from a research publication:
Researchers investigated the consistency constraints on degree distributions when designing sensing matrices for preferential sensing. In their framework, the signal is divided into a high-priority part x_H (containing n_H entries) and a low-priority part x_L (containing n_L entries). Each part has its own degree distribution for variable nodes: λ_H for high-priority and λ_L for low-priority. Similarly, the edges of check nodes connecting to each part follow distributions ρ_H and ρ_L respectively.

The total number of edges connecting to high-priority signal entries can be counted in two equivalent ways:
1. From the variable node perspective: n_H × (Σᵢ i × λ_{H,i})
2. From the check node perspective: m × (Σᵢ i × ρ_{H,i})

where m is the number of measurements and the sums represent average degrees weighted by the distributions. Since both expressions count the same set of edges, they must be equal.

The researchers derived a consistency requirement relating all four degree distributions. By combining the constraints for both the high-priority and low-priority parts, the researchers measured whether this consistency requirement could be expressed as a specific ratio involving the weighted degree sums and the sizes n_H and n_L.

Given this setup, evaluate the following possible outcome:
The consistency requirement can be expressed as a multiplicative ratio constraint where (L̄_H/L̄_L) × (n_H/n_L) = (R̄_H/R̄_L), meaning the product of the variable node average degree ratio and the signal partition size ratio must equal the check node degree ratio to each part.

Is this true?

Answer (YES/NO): YES